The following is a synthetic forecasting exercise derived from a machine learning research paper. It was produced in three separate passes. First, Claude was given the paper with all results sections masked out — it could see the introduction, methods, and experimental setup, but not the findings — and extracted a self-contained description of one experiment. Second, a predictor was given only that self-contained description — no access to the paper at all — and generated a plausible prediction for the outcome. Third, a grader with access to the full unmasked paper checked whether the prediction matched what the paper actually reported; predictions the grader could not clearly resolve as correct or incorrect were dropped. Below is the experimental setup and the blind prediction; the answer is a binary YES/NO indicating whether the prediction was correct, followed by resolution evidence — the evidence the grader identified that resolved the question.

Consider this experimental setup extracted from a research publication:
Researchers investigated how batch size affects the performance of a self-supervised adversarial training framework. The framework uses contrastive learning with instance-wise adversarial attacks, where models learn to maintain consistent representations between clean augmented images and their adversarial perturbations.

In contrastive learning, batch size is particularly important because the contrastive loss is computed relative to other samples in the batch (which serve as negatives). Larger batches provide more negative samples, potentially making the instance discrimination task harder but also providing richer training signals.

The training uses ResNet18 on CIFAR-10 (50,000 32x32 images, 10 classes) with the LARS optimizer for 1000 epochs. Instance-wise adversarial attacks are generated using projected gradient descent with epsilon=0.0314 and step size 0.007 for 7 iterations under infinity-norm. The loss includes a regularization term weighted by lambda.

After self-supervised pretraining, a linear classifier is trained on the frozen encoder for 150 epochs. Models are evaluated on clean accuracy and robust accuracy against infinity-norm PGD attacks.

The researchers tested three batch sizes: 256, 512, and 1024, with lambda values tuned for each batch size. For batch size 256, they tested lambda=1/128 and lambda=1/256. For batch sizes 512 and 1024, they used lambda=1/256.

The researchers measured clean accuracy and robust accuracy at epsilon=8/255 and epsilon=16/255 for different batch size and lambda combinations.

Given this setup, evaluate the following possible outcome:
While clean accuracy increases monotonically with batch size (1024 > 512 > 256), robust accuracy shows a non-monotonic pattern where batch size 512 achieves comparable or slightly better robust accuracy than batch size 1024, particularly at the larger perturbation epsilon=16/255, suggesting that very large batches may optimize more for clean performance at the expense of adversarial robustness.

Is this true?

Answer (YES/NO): NO